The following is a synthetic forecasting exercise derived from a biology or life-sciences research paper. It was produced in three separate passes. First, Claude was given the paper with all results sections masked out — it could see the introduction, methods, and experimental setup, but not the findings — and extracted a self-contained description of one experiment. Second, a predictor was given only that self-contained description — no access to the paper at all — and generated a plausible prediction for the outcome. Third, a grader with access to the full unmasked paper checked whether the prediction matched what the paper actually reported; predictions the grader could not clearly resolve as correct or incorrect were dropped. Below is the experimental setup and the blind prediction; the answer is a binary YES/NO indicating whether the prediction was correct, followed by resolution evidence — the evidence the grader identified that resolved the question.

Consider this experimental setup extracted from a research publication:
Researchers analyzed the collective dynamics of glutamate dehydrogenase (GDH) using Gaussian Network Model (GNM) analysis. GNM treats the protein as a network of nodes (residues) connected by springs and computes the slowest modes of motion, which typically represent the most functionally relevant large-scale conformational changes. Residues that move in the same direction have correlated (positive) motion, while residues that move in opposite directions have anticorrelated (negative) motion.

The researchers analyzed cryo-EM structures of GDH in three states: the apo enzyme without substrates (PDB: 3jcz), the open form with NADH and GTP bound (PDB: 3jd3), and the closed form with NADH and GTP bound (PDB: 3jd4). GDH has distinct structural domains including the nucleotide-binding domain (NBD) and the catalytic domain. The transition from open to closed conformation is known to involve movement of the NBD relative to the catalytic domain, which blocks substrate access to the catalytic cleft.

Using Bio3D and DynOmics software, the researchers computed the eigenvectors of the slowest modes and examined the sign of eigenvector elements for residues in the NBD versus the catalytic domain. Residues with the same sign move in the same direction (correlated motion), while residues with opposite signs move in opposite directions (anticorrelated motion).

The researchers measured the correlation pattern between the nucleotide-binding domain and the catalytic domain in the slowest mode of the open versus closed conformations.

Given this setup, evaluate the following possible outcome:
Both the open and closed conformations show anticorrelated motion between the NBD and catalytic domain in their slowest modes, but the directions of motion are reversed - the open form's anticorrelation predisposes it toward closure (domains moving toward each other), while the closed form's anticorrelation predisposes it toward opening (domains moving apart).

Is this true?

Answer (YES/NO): YES